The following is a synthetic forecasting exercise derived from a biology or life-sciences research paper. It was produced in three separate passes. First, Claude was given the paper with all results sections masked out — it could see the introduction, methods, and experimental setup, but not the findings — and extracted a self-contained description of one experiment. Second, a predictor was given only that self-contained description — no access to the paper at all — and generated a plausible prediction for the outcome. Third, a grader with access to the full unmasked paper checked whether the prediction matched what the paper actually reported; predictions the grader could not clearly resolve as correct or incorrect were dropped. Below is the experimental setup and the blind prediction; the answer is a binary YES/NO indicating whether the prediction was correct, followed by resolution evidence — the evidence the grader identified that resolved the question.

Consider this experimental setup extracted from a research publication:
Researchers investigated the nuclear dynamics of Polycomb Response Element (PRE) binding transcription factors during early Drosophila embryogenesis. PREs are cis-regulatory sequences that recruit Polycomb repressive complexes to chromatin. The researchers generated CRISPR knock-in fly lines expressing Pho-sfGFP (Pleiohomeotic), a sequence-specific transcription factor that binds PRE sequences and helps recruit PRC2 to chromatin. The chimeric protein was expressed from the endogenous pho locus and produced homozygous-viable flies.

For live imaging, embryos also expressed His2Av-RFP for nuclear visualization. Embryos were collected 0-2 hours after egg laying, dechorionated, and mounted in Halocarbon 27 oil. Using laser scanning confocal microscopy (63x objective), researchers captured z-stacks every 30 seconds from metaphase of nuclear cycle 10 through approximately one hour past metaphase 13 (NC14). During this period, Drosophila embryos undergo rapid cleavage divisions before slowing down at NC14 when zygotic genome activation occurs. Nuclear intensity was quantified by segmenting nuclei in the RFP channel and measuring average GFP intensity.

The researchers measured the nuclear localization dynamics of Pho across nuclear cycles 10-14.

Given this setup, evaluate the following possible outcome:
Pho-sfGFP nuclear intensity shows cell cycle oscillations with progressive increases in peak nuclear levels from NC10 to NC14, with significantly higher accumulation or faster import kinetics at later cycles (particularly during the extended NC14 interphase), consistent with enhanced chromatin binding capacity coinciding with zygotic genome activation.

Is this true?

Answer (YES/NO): YES